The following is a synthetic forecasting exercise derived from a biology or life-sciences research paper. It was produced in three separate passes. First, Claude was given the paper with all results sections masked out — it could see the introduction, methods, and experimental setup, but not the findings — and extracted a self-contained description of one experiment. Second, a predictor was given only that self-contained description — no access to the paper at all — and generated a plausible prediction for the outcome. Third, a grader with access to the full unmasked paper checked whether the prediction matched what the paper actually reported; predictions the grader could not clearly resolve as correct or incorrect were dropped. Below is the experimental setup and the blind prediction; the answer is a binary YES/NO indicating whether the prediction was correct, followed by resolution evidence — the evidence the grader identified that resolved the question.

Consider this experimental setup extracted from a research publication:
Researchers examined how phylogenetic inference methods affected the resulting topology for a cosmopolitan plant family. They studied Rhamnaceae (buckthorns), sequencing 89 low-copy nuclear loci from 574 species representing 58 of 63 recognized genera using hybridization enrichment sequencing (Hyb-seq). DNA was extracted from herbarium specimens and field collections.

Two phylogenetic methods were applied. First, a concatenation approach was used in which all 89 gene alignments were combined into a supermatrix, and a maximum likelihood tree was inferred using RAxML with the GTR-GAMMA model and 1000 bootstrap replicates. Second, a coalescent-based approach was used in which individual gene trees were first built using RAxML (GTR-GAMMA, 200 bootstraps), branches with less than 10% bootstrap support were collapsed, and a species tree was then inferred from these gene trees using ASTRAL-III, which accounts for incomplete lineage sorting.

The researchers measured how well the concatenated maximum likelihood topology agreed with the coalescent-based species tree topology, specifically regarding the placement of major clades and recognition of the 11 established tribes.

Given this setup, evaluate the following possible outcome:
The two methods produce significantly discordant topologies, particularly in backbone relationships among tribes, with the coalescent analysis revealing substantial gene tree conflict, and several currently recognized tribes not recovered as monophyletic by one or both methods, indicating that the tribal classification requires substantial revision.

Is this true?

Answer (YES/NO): NO